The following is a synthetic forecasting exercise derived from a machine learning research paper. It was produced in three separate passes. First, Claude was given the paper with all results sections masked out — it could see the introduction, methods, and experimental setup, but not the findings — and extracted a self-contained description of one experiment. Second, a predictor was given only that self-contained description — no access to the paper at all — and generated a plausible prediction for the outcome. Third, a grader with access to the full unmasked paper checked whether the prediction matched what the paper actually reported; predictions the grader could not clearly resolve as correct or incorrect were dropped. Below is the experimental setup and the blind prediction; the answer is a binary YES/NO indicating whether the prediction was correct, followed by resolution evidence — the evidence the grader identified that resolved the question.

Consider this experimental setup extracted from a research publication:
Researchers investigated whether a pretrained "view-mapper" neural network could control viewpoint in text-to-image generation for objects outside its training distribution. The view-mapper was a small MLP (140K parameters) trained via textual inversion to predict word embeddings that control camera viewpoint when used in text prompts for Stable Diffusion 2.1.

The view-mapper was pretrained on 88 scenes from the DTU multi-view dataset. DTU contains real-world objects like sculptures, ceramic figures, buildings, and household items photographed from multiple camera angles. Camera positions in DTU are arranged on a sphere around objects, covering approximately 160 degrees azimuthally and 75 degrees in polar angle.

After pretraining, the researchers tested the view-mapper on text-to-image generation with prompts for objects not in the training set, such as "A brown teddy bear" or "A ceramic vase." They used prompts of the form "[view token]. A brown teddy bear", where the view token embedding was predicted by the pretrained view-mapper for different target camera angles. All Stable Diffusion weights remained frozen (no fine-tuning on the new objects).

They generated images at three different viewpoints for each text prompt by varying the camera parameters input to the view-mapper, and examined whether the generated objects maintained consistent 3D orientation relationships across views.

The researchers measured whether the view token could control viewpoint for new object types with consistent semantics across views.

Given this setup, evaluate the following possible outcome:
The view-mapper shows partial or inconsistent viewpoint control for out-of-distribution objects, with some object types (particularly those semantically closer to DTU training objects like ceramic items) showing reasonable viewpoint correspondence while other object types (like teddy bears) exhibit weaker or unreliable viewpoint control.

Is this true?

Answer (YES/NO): NO